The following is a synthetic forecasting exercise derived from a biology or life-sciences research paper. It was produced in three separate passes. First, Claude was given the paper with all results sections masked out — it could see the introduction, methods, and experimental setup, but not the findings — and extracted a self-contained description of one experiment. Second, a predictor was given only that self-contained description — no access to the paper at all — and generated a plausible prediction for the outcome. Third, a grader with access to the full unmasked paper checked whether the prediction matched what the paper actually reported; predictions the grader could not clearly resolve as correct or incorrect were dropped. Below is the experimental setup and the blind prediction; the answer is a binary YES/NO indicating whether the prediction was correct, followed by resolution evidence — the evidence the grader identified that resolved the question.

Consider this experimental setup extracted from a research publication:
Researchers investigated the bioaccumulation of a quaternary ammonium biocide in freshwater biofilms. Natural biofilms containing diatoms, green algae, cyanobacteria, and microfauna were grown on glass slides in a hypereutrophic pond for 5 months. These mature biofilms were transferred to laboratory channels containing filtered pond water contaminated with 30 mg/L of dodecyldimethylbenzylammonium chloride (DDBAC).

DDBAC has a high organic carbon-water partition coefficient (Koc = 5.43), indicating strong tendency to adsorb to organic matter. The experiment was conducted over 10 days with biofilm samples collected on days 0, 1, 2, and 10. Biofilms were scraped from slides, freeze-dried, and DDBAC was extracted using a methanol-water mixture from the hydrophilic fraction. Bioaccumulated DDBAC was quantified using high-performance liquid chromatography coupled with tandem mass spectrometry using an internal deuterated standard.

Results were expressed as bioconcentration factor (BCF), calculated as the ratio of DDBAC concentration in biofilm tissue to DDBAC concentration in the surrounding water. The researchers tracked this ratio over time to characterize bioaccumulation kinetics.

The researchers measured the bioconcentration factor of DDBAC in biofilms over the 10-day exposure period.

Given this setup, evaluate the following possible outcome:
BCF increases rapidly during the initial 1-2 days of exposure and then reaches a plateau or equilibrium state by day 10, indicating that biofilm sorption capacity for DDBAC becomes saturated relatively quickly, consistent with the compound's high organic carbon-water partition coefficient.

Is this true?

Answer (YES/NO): YES